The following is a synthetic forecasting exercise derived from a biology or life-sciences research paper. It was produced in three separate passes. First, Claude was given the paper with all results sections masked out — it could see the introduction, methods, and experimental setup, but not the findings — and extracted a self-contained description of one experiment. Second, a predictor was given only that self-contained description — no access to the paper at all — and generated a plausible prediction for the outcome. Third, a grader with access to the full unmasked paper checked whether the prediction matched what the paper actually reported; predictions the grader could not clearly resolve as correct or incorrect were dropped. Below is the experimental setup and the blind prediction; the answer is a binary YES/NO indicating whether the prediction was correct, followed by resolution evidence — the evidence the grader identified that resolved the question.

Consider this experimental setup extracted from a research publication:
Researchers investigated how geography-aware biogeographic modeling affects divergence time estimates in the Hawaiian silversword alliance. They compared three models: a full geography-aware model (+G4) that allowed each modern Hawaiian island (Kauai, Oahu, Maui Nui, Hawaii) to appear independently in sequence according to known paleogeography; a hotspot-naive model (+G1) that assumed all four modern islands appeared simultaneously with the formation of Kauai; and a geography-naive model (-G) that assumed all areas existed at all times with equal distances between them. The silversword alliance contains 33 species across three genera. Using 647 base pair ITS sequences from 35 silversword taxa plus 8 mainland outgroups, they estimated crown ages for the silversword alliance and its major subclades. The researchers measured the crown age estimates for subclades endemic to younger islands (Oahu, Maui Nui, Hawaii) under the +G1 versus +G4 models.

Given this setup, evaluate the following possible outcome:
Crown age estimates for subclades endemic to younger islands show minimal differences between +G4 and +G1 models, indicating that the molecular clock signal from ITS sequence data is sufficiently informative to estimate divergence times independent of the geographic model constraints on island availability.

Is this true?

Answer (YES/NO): NO